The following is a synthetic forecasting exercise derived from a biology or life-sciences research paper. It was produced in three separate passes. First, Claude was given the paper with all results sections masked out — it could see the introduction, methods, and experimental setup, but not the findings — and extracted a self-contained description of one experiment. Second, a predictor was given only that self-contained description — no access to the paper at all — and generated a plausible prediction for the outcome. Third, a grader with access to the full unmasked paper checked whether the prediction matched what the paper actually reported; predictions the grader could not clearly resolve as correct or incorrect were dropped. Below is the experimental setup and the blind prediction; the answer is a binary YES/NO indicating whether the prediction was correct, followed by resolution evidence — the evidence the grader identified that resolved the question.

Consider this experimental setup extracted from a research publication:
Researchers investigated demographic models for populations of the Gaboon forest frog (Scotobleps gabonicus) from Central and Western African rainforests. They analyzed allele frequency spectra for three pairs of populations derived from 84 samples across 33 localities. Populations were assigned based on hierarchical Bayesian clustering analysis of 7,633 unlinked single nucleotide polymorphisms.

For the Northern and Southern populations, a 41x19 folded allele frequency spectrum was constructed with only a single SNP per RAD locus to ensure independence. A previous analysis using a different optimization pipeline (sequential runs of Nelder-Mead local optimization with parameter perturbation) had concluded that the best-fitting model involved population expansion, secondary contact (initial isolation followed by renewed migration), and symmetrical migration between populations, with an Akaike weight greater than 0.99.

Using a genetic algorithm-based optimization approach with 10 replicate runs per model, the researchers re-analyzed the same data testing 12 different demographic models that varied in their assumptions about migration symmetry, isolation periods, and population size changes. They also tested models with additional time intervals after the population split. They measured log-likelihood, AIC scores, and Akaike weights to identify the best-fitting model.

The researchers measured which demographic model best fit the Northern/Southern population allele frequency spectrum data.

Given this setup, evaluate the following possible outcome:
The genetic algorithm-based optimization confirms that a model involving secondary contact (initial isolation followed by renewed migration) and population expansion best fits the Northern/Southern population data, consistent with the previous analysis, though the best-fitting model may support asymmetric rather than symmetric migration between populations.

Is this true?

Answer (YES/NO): NO